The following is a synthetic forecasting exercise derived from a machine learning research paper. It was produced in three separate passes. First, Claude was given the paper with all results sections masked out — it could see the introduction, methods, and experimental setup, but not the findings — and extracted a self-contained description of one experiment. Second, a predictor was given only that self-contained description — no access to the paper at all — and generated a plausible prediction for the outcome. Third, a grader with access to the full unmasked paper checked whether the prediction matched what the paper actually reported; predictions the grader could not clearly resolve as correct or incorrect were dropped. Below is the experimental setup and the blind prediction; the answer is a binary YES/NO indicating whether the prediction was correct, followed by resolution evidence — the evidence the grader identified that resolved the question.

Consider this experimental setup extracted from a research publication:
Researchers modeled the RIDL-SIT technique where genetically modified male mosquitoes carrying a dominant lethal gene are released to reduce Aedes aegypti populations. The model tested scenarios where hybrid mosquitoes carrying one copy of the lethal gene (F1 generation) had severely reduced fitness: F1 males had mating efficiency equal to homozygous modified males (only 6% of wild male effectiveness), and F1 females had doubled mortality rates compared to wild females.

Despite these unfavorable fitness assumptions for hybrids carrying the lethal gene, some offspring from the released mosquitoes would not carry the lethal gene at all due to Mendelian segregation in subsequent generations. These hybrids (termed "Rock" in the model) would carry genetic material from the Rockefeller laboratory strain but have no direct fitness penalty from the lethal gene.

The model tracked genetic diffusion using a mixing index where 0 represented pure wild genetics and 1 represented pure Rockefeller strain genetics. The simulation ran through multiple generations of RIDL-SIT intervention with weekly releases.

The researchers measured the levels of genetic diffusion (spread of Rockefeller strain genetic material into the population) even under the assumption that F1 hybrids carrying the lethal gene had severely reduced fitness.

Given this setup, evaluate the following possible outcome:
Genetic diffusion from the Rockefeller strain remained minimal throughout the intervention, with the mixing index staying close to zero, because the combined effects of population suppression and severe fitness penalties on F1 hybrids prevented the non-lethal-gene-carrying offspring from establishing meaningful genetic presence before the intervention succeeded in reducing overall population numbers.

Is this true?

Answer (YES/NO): NO